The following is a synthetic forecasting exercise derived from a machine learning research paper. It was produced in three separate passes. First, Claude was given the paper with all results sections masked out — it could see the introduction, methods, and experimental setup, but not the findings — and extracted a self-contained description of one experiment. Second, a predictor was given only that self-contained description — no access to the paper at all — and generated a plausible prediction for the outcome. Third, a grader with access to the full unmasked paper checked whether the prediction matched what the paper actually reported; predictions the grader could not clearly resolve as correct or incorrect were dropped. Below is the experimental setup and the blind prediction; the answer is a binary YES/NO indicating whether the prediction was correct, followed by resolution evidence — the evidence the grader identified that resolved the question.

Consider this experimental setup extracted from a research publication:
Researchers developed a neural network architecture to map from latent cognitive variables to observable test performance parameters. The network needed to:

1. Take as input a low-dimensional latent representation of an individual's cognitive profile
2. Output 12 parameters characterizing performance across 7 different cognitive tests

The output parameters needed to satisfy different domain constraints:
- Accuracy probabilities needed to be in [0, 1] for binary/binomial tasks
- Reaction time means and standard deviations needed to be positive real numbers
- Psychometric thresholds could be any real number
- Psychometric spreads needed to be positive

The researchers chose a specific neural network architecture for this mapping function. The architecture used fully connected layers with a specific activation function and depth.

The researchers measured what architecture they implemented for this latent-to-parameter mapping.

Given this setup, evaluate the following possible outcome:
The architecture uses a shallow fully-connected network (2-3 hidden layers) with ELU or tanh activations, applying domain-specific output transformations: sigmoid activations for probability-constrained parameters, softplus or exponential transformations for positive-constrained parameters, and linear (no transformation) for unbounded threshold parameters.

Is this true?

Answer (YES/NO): NO